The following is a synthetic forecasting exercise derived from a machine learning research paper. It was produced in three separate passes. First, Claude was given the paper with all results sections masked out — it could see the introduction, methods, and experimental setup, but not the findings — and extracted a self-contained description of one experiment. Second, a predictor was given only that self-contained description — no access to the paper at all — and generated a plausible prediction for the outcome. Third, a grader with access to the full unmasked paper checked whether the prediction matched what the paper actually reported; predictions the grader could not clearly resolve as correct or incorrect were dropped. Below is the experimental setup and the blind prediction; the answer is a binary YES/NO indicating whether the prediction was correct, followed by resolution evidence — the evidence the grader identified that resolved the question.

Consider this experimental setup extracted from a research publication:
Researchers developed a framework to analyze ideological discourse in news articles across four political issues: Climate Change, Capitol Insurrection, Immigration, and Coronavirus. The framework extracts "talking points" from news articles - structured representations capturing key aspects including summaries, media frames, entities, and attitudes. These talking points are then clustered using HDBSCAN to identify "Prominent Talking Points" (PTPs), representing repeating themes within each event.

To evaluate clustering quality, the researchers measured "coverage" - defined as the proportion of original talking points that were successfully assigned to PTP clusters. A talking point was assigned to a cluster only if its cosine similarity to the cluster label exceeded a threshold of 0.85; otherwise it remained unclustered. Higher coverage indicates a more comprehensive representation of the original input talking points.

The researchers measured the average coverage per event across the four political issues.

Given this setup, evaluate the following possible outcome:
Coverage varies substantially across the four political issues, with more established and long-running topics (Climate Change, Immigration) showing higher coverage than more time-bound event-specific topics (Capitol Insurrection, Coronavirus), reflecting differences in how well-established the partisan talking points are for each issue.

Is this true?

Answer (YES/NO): NO